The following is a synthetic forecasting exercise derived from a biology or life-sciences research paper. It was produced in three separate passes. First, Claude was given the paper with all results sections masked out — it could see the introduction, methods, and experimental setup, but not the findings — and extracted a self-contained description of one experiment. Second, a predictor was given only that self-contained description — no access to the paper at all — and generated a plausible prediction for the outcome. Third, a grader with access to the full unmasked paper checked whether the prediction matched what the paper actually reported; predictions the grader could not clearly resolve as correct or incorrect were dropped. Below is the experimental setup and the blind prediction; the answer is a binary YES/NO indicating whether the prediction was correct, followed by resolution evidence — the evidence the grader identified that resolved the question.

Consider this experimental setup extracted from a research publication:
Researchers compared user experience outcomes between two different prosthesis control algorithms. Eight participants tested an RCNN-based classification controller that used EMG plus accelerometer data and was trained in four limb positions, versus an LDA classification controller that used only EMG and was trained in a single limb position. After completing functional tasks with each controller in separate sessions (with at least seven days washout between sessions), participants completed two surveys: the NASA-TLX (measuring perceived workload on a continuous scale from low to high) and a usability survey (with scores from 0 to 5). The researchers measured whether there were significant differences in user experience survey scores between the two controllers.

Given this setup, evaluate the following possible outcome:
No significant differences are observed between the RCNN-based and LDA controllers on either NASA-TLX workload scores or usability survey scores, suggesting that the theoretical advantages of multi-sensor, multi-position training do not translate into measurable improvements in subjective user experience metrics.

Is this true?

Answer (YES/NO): YES